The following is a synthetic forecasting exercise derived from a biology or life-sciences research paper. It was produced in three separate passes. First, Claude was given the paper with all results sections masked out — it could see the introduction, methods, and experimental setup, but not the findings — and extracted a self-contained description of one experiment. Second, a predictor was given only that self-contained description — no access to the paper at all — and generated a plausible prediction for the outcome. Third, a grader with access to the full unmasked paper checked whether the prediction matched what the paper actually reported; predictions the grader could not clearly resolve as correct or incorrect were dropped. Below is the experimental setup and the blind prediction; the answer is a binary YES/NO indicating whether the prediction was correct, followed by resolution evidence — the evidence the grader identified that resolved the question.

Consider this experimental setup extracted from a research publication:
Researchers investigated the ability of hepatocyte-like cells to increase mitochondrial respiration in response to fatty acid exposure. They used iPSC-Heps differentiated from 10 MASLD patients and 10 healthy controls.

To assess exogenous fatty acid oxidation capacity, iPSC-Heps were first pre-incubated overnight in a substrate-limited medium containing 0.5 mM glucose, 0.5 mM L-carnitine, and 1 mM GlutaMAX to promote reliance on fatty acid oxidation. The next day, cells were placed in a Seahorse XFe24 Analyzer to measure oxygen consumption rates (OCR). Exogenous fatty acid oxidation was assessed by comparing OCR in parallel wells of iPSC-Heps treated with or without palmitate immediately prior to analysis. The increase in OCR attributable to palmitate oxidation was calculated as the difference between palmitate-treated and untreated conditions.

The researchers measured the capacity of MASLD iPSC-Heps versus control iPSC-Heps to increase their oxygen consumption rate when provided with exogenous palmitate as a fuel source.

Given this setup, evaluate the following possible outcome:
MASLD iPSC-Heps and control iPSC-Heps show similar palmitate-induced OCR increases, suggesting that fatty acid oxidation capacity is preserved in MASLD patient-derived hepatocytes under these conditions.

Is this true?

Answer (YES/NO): NO